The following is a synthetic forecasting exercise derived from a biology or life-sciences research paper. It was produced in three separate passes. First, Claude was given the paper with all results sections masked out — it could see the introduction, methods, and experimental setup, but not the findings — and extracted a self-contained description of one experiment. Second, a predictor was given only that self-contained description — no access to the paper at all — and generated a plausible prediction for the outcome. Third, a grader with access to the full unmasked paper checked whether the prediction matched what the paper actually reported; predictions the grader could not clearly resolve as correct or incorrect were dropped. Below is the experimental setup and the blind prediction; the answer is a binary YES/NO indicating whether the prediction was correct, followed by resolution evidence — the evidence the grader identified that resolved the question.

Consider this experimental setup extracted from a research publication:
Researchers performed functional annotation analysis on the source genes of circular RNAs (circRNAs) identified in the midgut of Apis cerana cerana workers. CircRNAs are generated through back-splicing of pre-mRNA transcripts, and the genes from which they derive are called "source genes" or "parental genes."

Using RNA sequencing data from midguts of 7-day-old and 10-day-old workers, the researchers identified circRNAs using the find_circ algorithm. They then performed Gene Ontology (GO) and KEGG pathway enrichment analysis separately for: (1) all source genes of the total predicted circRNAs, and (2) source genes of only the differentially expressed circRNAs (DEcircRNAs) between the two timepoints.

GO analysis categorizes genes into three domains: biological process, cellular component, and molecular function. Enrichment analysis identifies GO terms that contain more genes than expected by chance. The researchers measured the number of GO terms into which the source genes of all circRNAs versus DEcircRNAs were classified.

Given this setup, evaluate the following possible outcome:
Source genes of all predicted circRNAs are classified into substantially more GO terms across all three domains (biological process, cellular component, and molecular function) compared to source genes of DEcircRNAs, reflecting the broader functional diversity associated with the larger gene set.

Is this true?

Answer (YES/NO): YES